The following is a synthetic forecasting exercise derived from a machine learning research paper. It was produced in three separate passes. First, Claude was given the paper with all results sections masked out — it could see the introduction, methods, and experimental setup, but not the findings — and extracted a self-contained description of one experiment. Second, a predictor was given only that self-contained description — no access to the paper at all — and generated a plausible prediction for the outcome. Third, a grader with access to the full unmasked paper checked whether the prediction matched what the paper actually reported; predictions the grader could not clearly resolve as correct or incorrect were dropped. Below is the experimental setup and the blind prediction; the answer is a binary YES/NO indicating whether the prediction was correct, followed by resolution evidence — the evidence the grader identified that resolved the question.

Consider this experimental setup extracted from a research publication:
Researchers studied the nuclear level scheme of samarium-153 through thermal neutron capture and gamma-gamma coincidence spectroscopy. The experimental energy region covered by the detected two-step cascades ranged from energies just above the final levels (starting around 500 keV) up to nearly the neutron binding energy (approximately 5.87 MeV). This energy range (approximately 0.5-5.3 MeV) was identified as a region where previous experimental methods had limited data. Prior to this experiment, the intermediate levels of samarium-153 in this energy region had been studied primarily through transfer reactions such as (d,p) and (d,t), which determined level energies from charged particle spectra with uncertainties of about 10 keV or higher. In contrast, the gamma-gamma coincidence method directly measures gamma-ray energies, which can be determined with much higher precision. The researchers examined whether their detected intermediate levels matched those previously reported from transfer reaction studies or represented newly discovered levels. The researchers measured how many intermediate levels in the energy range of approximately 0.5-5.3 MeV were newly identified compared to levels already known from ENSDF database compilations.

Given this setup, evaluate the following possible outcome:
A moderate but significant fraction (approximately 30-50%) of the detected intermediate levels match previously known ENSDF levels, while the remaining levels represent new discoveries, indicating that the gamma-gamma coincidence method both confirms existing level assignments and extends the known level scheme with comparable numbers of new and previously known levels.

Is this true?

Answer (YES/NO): YES